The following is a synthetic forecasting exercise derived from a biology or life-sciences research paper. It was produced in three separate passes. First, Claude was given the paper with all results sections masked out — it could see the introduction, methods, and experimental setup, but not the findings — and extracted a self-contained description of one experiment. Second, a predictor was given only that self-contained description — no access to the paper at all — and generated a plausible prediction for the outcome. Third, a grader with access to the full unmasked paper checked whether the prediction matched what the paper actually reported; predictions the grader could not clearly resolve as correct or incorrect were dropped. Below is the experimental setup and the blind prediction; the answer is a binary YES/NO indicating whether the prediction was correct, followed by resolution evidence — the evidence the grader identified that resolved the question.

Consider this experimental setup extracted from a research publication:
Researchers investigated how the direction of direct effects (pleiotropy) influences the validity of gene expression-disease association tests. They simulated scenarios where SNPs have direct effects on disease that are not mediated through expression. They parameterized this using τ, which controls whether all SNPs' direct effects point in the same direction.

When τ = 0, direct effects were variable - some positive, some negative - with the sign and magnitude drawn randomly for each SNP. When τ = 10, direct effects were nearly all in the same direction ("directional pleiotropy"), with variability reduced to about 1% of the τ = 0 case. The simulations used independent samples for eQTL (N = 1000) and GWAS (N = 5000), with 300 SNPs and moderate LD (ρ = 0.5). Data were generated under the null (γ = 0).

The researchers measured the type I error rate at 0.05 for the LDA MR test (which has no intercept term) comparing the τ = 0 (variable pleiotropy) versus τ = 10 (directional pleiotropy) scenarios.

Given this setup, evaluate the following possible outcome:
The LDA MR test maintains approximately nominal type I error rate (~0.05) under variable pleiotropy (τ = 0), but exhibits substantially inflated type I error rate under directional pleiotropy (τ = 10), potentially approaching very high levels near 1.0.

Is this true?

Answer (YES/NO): NO